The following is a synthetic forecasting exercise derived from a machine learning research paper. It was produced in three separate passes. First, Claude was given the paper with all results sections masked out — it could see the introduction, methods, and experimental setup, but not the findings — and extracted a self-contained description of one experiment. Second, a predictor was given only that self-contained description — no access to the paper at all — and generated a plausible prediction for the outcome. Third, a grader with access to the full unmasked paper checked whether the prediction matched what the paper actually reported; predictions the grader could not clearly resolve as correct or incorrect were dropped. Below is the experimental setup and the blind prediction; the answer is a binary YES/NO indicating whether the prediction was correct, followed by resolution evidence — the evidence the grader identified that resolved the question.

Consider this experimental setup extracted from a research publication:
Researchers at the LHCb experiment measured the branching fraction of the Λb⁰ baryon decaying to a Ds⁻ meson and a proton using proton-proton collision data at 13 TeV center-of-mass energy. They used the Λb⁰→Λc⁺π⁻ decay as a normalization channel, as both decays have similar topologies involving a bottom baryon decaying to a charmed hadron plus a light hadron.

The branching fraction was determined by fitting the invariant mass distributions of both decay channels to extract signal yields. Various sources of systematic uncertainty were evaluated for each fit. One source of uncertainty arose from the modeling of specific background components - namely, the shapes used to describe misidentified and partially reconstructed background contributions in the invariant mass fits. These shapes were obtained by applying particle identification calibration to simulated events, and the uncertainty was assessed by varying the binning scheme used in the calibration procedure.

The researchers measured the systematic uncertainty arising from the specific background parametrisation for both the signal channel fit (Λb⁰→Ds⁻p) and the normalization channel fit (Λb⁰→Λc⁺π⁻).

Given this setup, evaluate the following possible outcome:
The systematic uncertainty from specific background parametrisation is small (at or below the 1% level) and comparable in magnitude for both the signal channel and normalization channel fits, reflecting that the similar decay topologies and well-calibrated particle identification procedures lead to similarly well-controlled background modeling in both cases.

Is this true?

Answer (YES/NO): NO